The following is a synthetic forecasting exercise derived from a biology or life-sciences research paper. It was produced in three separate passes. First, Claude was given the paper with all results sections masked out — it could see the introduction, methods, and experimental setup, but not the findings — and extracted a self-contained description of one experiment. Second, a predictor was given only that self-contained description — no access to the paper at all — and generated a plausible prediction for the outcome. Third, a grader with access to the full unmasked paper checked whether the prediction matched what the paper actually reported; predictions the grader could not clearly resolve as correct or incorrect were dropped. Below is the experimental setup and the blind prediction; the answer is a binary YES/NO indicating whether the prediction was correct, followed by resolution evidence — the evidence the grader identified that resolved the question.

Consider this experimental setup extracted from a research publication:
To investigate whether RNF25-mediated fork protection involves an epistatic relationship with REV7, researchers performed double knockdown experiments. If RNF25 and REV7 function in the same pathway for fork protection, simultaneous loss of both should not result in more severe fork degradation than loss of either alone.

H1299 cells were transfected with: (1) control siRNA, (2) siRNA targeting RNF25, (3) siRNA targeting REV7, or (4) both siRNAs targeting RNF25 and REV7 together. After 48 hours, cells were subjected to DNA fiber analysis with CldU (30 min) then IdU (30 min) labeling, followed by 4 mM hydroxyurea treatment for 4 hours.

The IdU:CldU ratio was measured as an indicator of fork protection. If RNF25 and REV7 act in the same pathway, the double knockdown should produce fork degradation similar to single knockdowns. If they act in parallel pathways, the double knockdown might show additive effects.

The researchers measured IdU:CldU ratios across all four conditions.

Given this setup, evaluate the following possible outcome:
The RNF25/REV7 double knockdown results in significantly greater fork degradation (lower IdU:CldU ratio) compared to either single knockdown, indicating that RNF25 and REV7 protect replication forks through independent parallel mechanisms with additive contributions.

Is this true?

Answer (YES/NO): NO